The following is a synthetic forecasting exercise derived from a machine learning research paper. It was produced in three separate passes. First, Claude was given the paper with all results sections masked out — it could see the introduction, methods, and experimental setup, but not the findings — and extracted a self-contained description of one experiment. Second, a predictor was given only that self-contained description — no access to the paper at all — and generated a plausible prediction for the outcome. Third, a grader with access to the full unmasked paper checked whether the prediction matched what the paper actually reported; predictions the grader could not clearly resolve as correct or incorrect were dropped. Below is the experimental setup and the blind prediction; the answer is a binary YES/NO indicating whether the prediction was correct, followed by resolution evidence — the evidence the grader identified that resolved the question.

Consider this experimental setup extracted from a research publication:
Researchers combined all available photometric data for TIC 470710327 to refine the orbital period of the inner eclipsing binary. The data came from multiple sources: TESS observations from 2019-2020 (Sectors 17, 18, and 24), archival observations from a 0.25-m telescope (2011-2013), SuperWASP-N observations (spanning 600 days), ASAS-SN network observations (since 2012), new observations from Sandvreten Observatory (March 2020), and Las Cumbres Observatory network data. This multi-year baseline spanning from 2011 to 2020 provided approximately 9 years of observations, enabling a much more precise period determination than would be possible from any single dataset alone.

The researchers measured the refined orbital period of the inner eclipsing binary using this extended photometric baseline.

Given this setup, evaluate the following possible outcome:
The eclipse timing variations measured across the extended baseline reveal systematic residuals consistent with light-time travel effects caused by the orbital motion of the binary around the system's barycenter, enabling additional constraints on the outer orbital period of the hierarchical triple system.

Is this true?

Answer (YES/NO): NO